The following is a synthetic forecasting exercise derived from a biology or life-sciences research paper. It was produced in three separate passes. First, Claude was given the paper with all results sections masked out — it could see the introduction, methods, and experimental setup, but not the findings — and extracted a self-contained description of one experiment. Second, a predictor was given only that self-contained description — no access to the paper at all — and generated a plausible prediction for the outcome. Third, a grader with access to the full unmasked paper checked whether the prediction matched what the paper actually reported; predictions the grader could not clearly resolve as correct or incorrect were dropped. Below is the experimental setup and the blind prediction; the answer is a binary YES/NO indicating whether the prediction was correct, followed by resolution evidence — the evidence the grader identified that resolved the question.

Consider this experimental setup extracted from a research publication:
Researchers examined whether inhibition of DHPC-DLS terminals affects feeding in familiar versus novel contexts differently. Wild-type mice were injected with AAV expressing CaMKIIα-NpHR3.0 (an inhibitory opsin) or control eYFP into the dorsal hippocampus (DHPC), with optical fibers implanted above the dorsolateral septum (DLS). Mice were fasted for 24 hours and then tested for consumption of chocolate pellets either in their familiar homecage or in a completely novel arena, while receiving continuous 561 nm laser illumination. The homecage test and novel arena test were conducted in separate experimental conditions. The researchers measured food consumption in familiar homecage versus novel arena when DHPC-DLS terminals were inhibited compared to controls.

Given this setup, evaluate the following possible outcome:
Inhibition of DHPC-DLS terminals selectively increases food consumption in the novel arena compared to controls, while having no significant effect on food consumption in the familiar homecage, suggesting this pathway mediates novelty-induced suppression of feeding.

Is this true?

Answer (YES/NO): YES